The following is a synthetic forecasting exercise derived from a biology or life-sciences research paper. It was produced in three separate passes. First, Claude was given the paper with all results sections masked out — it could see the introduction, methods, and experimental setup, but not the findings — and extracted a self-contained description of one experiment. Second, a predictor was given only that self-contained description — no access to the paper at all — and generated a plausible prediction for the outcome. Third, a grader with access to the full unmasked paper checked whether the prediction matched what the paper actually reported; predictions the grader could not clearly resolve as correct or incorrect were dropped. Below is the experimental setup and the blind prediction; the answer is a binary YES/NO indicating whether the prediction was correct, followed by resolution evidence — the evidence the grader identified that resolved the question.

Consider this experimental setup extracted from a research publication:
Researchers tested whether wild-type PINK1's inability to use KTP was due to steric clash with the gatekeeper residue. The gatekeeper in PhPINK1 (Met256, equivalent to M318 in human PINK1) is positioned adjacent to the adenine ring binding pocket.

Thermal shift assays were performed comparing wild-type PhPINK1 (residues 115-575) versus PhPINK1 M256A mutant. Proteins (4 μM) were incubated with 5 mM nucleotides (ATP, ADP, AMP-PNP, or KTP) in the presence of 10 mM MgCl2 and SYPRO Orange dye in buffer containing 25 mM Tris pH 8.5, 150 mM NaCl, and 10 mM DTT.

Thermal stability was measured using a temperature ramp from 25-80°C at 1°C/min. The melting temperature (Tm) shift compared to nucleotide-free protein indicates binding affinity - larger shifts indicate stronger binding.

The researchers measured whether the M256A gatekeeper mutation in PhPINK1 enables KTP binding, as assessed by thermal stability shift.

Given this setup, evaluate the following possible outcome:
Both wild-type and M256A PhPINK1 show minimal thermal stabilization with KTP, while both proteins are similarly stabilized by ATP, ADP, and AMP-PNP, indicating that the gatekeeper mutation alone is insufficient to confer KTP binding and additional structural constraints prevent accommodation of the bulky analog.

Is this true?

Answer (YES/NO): NO